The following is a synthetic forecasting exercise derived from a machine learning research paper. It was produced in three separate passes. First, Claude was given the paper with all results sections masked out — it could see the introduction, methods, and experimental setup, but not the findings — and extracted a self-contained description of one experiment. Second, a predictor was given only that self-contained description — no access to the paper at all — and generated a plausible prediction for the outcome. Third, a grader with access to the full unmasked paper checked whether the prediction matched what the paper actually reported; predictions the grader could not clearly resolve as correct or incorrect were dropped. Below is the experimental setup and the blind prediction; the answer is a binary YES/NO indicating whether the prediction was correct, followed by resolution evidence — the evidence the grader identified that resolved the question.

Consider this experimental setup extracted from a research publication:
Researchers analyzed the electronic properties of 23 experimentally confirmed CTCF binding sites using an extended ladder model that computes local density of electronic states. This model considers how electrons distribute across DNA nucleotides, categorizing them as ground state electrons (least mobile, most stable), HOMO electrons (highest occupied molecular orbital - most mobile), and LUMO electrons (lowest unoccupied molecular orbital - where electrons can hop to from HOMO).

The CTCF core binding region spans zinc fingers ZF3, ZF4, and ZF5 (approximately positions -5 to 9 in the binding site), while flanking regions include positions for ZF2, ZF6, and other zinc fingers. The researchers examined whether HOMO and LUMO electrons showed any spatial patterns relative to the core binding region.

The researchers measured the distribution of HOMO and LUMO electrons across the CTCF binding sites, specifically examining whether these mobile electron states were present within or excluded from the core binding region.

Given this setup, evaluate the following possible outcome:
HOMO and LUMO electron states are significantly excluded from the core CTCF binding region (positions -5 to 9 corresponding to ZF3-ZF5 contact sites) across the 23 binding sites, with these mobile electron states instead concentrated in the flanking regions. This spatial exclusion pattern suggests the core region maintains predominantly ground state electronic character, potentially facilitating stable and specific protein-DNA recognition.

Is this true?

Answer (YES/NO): YES